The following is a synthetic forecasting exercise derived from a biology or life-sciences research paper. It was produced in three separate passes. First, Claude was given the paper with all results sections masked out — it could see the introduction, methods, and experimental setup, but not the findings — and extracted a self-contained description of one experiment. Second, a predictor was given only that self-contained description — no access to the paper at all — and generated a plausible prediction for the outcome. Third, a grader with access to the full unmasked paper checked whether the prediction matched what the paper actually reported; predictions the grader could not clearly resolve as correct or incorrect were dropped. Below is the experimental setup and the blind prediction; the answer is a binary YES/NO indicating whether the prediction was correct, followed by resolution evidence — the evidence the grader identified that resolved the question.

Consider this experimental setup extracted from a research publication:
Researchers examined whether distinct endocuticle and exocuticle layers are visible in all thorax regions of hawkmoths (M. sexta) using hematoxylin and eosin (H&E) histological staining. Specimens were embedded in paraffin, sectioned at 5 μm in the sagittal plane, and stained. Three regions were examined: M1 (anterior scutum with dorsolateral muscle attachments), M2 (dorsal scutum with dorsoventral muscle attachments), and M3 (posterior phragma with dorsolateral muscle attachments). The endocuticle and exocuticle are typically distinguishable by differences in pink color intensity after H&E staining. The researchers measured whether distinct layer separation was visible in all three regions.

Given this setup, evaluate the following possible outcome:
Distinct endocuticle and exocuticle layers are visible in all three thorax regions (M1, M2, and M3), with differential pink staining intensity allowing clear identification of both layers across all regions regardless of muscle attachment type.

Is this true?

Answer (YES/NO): NO